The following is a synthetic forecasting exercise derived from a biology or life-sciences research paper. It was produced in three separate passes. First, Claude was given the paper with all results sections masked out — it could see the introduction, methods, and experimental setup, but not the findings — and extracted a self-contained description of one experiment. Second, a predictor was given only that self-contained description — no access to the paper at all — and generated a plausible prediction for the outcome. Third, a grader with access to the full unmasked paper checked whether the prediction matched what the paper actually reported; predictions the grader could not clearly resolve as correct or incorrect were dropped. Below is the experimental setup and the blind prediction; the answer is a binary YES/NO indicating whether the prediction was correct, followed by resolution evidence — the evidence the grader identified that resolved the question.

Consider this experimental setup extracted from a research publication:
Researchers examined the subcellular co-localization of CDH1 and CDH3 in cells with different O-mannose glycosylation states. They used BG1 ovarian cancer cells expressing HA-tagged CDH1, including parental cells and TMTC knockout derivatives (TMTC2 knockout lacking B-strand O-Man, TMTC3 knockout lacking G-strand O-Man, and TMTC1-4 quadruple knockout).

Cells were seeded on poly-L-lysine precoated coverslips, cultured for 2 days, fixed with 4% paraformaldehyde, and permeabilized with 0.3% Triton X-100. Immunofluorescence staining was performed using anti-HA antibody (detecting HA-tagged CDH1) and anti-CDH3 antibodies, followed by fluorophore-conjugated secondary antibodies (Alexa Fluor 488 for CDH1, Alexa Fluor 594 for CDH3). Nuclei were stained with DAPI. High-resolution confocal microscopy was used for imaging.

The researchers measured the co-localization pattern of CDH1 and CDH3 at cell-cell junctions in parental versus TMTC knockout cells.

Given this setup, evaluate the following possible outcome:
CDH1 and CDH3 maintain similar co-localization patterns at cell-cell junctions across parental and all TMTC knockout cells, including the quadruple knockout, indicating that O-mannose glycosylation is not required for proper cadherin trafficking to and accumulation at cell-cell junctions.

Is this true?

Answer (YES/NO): NO